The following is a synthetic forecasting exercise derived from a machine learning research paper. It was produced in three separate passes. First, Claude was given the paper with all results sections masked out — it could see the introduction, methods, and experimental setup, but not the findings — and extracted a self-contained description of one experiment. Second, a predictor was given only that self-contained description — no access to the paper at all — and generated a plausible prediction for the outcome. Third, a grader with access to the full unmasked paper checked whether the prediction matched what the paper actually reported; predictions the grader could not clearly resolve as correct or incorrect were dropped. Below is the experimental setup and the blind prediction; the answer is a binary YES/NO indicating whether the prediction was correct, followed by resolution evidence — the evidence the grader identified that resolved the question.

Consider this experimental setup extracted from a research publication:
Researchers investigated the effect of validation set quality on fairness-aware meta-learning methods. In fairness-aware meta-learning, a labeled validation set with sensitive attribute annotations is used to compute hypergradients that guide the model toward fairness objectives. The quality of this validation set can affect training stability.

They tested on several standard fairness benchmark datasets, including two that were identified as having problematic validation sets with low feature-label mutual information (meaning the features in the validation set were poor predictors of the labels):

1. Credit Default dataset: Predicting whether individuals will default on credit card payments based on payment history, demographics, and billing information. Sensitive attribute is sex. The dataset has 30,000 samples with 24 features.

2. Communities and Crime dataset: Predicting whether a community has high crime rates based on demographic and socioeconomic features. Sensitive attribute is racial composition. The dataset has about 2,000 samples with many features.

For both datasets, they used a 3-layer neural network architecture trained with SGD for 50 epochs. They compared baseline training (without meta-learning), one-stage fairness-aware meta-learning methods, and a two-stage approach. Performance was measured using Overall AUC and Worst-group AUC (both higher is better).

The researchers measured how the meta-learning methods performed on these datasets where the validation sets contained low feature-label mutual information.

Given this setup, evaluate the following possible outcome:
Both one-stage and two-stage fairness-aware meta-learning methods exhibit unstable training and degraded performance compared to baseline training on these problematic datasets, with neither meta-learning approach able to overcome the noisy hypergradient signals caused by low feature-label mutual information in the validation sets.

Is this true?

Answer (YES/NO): NO